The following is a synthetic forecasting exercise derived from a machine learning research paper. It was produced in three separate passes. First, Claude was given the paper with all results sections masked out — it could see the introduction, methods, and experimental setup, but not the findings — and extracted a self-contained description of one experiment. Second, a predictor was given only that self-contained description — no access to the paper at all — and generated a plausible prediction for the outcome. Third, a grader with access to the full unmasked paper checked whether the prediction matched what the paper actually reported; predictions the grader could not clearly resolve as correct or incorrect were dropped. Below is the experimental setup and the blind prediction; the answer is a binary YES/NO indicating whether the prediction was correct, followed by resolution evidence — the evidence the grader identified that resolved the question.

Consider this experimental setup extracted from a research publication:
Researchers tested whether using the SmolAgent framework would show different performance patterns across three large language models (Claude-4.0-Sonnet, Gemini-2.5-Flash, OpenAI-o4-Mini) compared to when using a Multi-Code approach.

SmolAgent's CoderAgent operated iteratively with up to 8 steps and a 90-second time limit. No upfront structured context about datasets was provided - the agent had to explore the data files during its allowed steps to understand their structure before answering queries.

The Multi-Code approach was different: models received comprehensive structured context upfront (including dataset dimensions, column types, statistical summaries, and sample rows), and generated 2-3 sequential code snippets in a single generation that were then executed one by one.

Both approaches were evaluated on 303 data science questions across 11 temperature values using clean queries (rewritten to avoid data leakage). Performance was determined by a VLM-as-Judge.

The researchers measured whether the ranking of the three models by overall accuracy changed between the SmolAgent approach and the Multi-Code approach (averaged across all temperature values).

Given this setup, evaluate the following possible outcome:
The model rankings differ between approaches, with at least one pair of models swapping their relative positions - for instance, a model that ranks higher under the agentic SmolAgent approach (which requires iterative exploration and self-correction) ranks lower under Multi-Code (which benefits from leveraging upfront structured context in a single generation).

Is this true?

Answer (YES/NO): NO